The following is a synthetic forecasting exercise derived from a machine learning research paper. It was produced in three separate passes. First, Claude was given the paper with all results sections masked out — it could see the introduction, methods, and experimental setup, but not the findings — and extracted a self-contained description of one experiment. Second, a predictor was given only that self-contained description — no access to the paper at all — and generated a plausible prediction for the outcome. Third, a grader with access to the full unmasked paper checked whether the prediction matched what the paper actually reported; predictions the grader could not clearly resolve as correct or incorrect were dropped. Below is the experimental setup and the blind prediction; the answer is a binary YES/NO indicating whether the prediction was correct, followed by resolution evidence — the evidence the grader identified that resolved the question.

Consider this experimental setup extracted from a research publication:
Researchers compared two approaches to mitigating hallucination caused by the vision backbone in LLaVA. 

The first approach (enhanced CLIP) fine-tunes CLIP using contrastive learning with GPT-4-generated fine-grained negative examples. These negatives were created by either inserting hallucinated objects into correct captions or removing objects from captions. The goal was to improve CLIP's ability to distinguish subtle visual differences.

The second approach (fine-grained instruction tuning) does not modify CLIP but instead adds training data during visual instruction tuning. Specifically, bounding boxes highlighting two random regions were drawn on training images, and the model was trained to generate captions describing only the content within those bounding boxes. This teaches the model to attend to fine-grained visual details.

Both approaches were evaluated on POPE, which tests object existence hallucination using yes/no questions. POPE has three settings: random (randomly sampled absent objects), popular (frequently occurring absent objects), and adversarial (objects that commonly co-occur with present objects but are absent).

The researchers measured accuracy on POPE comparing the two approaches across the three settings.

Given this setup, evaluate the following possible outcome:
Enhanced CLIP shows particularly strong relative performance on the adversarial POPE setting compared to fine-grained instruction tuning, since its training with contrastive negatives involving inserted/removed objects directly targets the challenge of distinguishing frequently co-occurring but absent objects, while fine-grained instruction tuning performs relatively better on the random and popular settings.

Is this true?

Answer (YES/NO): NO